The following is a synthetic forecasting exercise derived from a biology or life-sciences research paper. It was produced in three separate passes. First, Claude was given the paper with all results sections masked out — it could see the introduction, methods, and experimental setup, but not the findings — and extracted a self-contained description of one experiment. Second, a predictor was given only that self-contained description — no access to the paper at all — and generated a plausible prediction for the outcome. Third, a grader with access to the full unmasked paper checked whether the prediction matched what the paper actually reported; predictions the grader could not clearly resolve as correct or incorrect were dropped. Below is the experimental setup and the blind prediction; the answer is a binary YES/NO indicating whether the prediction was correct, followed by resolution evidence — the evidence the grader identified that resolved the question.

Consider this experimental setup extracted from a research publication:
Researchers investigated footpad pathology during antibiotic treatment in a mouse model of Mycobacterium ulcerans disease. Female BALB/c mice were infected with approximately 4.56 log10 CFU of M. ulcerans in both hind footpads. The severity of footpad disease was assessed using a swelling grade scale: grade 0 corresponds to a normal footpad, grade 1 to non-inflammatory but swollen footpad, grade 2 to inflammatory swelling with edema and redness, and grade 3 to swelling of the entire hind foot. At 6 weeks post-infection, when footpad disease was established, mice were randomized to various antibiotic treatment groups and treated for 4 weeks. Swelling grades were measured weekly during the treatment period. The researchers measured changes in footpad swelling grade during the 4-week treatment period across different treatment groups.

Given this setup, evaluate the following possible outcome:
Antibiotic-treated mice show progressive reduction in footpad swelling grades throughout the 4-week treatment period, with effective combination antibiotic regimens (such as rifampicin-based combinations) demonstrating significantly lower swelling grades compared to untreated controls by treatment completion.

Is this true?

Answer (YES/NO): YES